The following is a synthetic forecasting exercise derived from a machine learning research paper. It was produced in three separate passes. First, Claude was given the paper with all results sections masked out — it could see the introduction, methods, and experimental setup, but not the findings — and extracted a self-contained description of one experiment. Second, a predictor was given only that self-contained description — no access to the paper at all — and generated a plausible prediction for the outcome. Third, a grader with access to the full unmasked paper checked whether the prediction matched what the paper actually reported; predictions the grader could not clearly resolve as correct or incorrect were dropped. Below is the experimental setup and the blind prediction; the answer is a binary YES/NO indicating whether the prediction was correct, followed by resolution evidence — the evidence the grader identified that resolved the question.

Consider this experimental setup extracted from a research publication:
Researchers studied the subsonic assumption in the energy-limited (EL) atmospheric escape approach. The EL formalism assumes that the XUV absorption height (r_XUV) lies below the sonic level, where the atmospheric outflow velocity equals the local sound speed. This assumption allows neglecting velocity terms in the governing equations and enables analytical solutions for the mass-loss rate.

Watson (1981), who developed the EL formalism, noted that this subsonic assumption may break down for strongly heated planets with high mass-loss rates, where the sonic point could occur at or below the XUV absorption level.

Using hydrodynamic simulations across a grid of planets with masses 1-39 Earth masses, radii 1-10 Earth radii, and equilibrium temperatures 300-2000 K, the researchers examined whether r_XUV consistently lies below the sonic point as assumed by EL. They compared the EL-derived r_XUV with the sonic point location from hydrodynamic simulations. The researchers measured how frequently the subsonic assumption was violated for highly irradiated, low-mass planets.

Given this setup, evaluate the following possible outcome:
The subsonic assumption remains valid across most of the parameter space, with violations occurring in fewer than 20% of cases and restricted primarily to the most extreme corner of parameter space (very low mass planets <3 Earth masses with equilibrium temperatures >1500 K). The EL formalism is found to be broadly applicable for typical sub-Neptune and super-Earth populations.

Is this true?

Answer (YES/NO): NO